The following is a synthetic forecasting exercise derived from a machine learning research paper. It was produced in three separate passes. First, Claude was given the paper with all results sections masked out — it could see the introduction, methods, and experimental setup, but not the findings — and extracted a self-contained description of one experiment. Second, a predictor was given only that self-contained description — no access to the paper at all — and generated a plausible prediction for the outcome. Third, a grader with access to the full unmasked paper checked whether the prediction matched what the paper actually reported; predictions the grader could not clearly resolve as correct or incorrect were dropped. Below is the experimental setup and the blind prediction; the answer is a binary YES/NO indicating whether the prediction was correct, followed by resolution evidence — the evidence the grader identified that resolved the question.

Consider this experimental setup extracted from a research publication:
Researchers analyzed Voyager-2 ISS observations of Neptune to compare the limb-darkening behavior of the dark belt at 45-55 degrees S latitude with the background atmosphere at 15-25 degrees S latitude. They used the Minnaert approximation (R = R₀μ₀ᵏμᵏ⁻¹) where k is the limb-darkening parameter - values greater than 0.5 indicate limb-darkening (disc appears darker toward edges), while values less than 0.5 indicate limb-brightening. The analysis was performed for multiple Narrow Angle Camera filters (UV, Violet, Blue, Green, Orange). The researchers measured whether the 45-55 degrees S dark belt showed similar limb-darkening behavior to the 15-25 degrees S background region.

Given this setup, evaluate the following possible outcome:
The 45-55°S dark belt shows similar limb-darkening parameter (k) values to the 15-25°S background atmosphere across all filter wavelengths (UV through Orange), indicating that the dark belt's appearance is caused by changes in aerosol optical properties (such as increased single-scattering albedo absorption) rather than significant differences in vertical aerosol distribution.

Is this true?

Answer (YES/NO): NO